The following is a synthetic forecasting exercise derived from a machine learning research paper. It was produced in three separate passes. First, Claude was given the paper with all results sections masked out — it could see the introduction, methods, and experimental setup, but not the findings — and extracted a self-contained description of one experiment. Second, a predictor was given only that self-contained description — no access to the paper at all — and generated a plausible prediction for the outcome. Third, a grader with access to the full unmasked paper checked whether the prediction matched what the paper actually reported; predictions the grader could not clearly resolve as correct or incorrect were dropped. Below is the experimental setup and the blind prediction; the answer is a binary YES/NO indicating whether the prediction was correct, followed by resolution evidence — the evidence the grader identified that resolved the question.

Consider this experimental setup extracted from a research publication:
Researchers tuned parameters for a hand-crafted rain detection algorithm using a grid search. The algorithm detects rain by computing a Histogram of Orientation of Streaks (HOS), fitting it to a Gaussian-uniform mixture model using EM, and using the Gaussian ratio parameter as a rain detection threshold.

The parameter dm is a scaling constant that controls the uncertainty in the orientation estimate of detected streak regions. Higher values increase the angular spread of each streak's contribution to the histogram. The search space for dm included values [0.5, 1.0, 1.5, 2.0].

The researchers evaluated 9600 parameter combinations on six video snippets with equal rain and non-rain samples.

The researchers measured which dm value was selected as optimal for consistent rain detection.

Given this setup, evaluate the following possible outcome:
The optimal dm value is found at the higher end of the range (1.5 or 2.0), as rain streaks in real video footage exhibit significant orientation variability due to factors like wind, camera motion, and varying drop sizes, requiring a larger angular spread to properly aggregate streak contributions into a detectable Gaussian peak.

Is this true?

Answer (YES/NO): NO